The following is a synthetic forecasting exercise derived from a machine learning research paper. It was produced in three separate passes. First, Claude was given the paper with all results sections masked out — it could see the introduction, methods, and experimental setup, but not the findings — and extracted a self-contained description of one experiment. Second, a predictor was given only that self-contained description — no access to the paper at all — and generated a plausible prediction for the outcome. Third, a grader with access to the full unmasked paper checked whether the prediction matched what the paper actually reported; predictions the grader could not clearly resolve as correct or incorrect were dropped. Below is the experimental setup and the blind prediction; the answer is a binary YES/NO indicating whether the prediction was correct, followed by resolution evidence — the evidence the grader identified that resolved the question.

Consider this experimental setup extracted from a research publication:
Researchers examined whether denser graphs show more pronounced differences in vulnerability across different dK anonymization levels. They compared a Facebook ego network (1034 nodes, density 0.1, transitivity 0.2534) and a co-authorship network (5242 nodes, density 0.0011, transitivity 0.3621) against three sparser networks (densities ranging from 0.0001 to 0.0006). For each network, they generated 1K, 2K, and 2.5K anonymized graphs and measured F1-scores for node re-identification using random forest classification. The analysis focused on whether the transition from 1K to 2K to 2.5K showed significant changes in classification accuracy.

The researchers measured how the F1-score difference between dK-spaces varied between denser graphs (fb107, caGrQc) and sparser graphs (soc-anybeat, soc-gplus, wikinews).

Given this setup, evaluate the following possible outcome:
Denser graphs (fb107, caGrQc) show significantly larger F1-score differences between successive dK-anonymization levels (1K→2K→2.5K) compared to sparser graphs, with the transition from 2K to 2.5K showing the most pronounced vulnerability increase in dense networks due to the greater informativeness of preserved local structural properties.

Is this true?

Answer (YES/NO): NO